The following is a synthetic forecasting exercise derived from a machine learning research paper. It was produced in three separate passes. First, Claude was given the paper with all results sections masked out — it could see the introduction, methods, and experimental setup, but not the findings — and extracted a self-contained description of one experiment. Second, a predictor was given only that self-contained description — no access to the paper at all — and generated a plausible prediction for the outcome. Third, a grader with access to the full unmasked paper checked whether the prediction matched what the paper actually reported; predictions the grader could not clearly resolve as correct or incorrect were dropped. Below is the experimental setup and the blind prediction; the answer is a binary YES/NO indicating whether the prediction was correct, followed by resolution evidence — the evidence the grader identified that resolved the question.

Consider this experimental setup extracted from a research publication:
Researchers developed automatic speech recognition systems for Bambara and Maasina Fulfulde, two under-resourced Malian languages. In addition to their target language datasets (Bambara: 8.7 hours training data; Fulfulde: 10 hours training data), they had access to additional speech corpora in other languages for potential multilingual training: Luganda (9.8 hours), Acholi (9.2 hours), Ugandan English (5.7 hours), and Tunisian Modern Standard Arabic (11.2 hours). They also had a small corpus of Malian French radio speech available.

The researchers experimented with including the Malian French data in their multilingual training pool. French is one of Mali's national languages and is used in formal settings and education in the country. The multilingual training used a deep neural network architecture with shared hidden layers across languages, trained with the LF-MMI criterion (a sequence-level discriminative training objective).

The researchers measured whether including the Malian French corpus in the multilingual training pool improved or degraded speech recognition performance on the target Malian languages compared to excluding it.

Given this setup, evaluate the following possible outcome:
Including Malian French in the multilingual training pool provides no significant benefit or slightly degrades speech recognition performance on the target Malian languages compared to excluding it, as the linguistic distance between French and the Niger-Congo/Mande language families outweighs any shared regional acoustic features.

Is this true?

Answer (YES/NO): NO